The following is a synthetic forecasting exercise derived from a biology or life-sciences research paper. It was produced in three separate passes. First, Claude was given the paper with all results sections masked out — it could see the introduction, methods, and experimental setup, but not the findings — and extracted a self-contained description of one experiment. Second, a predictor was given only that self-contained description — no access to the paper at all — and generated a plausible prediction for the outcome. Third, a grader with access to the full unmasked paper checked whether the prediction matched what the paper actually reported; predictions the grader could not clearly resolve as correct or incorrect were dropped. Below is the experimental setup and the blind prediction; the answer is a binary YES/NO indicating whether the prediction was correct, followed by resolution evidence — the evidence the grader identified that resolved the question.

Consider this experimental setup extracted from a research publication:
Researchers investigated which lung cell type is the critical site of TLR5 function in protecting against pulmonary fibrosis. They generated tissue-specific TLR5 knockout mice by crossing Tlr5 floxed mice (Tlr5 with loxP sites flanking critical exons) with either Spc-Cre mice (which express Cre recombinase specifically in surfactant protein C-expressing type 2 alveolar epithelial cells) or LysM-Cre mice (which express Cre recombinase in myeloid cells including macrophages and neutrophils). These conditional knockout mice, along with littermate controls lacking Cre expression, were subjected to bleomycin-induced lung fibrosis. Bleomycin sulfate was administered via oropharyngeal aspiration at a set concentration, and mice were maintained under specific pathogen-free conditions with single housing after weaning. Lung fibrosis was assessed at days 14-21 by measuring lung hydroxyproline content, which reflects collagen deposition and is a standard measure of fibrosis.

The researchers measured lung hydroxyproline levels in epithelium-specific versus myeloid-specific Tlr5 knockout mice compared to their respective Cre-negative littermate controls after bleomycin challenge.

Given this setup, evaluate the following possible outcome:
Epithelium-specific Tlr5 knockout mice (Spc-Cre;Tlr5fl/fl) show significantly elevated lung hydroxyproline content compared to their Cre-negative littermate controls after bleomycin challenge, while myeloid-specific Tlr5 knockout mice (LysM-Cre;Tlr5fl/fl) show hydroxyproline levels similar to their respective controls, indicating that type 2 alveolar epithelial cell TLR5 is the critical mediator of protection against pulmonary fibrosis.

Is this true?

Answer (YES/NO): YES